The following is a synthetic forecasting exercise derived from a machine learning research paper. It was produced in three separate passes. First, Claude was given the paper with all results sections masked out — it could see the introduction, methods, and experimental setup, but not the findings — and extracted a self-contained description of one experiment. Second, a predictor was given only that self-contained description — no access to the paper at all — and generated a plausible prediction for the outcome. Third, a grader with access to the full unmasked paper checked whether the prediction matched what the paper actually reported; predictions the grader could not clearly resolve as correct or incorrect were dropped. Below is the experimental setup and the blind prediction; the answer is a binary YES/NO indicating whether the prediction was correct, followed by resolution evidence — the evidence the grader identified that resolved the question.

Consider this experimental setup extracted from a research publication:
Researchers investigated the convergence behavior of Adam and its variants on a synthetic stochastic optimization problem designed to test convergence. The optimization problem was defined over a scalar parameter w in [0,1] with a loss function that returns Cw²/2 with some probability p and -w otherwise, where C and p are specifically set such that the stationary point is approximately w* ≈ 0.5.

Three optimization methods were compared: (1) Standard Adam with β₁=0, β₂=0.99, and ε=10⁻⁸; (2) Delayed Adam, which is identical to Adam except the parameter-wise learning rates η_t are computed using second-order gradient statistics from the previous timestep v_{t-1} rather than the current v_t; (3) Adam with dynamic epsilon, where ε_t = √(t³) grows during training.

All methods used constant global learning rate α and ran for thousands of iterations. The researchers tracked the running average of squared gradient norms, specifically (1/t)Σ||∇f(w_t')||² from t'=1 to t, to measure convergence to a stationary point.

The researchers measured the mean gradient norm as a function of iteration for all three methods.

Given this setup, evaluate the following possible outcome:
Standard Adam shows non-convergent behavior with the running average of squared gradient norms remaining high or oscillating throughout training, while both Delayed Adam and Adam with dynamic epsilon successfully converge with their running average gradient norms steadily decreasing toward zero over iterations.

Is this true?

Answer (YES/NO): YES